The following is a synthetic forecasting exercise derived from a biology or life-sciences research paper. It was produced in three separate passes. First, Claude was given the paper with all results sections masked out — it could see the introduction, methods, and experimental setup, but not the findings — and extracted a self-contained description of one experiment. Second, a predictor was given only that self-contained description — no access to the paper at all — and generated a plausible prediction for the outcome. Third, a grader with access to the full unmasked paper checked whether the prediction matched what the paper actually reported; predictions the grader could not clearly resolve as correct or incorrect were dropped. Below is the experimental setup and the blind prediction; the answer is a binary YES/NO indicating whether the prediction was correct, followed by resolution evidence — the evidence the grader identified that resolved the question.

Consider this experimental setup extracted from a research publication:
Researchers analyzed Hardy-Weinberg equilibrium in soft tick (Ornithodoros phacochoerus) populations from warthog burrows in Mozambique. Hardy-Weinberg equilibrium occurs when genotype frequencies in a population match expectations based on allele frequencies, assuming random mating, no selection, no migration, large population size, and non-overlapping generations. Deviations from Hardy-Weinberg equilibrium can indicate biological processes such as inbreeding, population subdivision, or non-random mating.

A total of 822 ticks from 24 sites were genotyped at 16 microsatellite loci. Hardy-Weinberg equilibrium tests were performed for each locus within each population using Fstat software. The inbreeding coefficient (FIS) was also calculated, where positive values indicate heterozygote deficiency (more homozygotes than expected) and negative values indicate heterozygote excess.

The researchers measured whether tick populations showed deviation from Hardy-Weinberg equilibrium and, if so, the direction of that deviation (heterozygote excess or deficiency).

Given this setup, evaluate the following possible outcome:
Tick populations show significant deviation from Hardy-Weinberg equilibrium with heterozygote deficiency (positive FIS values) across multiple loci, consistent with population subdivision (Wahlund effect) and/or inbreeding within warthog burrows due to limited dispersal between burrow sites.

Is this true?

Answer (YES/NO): NO